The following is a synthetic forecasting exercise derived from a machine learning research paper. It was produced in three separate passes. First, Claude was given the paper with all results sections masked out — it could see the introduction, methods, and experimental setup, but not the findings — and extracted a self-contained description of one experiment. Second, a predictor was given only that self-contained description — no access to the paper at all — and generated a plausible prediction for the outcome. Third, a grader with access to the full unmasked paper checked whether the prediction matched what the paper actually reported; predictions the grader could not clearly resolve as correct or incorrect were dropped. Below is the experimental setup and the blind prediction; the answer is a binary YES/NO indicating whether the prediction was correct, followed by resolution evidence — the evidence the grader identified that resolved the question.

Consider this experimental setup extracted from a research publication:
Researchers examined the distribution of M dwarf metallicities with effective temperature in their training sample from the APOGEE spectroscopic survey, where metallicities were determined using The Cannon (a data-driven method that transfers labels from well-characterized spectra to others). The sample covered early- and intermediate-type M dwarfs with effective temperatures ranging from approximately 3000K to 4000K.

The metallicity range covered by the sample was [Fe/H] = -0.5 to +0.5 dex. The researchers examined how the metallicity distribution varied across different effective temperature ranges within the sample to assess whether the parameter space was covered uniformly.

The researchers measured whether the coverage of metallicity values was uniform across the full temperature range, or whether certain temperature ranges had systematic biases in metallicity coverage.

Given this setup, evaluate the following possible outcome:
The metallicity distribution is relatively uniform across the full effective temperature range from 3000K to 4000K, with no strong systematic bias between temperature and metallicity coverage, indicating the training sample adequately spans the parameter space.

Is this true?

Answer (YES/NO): NO